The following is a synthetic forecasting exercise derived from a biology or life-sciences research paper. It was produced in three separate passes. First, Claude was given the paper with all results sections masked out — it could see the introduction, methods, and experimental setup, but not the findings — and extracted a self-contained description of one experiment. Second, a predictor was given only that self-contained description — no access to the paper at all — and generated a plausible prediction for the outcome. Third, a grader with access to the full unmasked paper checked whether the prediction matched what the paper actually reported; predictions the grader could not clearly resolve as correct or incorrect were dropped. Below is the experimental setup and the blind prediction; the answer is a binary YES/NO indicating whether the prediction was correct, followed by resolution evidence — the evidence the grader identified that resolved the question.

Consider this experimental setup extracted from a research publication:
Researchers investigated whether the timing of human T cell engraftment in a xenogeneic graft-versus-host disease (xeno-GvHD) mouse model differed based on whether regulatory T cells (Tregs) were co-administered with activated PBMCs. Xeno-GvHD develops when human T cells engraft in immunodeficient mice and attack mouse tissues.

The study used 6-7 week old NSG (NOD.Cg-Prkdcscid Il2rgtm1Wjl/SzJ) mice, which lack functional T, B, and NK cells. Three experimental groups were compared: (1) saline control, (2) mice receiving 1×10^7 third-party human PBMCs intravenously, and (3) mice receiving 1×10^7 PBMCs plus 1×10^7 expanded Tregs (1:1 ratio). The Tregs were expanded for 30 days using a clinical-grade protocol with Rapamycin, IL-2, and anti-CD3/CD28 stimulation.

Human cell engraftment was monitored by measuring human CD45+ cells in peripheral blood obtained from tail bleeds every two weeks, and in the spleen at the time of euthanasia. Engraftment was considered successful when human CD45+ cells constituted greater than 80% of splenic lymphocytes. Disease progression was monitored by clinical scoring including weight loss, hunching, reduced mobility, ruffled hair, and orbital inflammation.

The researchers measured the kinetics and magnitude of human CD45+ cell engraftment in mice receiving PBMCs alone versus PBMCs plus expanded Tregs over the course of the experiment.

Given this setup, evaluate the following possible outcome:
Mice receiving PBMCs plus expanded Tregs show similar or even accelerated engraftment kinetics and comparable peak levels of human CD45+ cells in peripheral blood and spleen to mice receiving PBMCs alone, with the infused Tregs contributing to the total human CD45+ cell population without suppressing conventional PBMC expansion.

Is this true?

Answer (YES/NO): NO